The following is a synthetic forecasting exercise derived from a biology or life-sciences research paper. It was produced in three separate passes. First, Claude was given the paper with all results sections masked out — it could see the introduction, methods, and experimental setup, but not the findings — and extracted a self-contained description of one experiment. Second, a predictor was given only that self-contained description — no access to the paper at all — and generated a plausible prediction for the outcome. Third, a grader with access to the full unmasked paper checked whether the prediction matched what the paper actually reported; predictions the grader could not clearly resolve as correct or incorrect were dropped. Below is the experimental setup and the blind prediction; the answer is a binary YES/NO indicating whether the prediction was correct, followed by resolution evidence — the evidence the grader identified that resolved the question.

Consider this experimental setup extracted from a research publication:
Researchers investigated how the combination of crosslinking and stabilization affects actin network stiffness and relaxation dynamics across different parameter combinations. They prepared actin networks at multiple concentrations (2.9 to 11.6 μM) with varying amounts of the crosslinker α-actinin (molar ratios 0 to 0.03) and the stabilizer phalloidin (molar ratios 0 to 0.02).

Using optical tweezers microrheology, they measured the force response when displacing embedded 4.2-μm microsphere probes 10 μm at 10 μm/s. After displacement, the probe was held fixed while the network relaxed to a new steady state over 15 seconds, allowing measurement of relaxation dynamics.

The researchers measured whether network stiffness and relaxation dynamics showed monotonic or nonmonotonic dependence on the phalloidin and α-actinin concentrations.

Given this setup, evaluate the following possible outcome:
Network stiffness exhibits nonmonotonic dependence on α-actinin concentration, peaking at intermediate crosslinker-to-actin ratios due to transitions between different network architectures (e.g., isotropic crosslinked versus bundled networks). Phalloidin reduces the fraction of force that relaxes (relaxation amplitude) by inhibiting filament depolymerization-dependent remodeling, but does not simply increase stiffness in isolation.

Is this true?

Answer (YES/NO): NO